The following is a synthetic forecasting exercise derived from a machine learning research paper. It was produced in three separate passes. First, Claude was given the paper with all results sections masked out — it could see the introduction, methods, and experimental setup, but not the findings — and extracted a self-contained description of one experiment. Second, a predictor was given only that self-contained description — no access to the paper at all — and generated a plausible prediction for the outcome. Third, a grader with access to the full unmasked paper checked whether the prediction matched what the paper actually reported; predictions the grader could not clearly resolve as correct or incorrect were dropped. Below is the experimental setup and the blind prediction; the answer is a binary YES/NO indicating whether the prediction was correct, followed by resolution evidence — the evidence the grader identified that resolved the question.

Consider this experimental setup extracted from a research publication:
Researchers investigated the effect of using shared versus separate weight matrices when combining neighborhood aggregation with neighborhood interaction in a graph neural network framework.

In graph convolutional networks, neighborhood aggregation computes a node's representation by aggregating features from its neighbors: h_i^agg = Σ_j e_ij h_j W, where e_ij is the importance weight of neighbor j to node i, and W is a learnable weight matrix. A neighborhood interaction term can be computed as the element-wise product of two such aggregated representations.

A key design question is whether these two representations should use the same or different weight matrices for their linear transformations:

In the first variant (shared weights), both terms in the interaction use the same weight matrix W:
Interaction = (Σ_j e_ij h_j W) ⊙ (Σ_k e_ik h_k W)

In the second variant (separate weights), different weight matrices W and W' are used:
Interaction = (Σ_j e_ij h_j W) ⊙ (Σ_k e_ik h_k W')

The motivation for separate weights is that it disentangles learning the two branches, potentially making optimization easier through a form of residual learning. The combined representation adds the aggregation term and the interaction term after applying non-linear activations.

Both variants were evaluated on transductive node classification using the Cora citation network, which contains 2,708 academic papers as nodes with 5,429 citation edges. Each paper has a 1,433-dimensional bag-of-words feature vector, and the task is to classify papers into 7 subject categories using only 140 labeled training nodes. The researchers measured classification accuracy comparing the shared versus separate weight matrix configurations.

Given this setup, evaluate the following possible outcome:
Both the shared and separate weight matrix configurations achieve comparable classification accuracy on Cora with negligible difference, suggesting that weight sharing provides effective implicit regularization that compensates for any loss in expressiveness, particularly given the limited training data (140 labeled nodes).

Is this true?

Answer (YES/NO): NO